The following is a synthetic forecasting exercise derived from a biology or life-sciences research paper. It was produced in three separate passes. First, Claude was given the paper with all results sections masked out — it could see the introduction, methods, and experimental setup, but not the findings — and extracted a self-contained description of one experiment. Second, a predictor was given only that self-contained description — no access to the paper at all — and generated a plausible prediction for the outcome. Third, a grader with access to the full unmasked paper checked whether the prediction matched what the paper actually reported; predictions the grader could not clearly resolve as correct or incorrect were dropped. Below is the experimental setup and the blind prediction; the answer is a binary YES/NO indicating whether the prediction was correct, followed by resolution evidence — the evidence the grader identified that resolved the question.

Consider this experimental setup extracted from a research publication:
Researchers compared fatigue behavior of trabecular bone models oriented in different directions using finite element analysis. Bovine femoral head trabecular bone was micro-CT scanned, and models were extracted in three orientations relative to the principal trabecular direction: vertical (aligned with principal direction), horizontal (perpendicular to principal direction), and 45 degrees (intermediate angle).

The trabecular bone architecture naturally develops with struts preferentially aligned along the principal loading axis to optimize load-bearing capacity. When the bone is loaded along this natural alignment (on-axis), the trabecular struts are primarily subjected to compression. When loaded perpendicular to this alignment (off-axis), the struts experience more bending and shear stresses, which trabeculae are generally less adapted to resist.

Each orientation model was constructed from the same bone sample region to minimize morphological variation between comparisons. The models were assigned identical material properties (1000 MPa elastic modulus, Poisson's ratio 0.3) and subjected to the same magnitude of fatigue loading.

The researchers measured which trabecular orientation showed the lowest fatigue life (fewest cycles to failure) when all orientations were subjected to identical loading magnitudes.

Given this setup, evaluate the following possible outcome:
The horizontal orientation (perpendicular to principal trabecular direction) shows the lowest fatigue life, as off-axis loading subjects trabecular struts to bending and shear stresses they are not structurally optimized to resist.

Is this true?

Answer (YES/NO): YES